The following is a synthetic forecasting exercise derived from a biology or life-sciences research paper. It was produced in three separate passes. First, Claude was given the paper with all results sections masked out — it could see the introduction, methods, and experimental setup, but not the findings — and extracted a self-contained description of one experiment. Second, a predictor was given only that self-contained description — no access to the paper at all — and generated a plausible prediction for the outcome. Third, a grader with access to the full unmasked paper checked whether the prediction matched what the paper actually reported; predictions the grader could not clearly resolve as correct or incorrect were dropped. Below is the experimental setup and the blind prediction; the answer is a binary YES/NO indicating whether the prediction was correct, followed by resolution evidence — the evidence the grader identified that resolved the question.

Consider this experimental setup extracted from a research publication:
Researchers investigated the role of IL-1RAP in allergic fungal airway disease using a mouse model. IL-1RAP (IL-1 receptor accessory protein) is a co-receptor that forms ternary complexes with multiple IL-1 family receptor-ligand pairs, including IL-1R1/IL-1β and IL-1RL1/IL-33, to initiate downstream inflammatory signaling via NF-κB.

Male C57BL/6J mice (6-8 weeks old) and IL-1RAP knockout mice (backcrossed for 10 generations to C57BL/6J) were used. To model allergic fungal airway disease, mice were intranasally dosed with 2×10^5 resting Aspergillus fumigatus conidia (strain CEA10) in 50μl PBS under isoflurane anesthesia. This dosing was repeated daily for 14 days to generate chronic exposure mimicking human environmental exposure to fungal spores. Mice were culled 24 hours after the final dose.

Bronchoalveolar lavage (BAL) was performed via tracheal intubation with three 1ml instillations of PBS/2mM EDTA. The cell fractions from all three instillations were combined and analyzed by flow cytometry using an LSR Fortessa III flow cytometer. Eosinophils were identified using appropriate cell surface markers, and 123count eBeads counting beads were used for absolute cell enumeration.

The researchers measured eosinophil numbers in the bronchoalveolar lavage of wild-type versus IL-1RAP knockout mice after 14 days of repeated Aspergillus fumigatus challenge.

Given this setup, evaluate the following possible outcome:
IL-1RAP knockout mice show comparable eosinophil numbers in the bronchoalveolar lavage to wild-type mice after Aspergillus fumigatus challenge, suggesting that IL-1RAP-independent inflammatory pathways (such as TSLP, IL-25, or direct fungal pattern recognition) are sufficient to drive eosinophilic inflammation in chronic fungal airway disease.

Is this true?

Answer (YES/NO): NO